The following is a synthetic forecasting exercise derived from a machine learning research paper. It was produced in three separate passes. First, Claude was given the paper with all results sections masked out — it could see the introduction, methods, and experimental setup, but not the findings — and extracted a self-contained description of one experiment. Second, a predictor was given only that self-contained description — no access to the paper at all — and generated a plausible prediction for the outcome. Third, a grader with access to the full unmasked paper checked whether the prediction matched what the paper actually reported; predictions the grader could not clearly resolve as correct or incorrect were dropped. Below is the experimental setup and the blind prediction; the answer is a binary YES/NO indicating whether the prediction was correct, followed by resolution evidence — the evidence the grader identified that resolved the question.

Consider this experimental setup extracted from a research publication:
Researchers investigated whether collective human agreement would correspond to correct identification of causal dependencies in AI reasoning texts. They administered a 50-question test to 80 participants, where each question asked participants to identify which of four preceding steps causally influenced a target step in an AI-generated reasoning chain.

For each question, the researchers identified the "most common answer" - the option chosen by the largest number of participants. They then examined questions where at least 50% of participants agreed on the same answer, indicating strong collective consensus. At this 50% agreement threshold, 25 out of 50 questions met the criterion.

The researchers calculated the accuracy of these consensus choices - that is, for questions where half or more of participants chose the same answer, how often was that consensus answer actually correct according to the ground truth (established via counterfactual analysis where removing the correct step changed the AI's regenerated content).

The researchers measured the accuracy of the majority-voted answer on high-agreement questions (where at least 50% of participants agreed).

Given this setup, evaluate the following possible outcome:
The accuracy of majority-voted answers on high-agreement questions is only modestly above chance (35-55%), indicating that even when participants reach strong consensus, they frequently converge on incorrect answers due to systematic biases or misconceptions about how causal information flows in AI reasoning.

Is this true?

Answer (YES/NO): YES